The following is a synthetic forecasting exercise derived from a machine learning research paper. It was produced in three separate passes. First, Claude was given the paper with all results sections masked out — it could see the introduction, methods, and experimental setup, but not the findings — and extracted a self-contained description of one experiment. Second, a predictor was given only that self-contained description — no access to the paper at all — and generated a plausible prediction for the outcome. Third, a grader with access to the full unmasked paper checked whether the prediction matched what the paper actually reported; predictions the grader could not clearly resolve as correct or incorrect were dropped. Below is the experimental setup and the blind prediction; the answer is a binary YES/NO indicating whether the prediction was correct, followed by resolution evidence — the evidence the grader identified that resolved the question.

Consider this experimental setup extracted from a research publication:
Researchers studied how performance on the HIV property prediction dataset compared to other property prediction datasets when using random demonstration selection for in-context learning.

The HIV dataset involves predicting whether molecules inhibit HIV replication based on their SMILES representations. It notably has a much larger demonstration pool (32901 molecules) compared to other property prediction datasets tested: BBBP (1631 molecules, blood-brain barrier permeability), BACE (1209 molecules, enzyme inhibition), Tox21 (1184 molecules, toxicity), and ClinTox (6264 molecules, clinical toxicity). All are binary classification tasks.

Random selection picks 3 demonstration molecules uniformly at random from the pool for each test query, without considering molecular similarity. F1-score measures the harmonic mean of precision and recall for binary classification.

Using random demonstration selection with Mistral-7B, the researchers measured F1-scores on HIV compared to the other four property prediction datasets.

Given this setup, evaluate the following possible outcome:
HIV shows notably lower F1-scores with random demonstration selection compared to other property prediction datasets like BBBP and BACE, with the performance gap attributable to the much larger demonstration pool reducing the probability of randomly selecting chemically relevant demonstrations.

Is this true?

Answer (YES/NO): NO